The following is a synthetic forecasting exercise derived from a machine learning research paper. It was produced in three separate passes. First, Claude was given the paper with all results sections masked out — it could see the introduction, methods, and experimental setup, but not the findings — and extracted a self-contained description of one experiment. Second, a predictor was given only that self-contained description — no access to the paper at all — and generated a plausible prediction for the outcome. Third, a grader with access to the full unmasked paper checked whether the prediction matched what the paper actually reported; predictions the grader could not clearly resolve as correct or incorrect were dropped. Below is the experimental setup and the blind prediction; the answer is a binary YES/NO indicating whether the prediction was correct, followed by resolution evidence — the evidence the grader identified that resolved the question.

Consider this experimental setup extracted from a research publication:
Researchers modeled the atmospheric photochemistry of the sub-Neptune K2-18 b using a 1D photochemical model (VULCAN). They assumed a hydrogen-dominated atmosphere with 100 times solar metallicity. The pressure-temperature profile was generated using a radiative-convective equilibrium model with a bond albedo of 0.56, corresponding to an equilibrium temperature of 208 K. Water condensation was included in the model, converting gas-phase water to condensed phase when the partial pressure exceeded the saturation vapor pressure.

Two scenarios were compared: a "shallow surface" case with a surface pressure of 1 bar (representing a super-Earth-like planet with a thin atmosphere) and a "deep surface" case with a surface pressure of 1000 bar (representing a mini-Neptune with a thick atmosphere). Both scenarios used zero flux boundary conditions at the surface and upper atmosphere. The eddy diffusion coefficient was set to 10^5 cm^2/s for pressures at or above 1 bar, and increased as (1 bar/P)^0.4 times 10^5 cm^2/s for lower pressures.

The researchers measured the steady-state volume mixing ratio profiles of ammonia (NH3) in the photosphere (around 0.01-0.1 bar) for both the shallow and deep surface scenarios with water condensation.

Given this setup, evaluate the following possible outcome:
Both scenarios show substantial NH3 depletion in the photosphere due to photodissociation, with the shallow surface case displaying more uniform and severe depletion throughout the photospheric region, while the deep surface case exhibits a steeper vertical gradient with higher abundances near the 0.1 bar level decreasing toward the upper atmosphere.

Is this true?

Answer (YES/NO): NO